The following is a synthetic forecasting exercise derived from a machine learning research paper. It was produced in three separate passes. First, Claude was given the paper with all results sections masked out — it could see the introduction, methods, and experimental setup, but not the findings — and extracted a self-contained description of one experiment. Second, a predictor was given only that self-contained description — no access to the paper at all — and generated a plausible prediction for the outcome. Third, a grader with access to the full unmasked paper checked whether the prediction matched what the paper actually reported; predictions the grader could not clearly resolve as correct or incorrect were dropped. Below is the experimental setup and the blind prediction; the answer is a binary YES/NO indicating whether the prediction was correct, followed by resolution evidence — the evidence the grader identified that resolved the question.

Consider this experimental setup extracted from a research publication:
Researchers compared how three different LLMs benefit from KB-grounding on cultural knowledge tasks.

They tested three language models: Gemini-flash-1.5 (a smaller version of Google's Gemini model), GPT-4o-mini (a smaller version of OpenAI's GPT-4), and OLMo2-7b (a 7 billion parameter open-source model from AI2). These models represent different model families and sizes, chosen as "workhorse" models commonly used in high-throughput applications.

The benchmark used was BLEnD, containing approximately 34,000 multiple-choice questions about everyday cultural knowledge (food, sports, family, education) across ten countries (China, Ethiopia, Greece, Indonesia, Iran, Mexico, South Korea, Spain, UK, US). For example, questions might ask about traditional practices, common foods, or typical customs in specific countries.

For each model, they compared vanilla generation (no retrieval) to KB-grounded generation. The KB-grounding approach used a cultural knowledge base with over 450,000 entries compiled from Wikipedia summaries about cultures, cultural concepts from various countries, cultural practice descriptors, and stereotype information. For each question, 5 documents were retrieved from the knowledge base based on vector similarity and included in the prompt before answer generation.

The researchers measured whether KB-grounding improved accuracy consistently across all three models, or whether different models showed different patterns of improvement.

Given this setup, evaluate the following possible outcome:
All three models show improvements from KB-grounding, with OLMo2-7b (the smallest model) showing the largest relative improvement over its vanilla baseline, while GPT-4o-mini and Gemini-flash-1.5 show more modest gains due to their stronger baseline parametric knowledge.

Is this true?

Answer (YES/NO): NO